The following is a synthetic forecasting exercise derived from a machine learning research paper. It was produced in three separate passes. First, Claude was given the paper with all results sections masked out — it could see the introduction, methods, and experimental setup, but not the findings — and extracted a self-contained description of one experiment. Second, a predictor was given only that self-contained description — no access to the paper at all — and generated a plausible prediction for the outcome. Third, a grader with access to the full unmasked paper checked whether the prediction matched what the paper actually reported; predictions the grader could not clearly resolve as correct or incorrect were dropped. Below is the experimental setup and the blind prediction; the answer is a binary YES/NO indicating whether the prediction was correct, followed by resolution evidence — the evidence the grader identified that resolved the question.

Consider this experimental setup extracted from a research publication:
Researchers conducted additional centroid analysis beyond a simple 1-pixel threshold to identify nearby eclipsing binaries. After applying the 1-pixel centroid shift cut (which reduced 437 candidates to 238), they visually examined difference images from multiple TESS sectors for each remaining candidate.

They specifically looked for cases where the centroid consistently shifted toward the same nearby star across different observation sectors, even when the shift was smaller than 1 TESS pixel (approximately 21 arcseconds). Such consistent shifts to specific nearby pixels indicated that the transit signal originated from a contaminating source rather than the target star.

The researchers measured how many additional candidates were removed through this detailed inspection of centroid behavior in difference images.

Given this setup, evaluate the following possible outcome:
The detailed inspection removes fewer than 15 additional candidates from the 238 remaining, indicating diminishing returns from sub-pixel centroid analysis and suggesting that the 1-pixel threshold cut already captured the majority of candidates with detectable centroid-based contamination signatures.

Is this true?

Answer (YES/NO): NO